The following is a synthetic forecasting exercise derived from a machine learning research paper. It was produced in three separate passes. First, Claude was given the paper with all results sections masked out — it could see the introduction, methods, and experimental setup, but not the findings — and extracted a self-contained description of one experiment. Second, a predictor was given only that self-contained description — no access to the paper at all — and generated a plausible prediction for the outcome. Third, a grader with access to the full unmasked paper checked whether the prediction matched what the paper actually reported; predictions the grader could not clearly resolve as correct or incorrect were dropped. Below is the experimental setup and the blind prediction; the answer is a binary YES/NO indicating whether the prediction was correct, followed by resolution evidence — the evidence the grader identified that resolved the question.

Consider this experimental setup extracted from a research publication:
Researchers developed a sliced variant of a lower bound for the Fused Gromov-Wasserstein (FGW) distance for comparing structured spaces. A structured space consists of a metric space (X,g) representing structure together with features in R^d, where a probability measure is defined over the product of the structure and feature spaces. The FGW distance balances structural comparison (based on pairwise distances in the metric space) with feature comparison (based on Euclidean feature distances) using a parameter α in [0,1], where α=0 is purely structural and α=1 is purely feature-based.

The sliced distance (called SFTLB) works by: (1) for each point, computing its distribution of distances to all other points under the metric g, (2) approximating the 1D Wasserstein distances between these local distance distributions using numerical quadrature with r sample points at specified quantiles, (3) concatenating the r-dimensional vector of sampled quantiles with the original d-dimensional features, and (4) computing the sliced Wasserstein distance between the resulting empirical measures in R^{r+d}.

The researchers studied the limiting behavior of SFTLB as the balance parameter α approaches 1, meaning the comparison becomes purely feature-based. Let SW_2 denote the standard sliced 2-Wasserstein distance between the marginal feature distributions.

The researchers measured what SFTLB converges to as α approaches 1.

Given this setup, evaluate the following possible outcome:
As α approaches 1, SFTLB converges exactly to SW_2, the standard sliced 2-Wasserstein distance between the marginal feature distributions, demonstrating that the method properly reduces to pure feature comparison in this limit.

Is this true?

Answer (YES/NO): NO